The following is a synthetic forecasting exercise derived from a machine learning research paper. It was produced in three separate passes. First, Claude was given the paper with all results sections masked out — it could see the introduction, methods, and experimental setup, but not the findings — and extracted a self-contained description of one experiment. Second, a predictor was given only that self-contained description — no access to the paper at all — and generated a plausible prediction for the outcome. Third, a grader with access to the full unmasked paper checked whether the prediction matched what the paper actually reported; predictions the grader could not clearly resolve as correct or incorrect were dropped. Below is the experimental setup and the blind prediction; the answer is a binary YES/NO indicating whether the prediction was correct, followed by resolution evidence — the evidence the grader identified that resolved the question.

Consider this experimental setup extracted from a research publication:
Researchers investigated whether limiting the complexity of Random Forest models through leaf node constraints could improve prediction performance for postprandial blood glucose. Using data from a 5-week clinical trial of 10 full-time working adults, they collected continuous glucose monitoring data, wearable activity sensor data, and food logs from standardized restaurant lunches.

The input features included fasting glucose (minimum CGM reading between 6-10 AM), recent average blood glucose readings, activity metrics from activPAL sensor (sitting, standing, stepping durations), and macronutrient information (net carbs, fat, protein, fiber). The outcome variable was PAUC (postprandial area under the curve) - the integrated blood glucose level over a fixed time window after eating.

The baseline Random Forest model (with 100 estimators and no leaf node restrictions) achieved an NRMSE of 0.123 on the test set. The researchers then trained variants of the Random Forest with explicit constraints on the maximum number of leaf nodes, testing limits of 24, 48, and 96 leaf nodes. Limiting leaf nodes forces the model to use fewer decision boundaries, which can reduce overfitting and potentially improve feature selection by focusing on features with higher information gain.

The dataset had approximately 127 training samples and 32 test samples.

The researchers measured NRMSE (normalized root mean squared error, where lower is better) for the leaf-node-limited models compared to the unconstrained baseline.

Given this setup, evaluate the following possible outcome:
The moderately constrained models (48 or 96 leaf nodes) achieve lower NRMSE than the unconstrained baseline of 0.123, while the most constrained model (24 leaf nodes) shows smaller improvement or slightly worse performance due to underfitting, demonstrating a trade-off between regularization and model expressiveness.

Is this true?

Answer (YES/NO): NO